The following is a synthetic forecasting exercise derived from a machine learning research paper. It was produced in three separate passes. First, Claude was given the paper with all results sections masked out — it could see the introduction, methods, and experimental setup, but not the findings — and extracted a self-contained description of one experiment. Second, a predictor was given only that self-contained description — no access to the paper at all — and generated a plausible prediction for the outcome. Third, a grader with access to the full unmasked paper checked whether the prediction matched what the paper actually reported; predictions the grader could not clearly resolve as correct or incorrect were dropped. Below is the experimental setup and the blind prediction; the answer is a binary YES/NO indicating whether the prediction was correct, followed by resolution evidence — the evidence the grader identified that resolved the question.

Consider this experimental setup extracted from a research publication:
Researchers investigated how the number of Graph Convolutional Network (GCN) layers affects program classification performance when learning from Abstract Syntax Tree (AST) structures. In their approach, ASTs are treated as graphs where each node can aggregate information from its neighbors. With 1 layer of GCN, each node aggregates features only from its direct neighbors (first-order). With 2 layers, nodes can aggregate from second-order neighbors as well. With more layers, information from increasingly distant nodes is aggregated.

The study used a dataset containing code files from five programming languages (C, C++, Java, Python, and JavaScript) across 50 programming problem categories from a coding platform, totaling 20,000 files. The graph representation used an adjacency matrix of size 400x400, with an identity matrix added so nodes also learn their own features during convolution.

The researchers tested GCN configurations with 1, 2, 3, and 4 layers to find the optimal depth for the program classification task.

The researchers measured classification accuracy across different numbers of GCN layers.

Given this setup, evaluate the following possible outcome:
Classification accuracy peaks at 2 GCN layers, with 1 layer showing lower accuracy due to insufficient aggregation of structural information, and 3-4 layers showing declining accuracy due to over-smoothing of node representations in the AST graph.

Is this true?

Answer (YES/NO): NO